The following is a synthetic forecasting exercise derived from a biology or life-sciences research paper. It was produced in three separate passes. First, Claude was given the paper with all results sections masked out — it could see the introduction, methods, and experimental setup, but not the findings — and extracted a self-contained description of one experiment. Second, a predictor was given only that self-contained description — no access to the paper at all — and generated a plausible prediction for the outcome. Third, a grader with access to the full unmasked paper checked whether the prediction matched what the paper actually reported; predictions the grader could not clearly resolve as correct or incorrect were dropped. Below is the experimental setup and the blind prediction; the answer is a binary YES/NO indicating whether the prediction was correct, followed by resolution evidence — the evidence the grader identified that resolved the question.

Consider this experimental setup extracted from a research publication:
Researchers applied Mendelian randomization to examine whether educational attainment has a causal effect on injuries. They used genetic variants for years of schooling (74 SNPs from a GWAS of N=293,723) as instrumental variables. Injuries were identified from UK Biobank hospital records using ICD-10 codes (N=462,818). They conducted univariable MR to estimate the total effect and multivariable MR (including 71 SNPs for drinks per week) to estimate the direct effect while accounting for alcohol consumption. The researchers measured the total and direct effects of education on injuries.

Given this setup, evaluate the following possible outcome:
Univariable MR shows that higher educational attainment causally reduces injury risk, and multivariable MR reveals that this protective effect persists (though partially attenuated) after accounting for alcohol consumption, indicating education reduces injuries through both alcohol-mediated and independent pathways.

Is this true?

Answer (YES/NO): NO